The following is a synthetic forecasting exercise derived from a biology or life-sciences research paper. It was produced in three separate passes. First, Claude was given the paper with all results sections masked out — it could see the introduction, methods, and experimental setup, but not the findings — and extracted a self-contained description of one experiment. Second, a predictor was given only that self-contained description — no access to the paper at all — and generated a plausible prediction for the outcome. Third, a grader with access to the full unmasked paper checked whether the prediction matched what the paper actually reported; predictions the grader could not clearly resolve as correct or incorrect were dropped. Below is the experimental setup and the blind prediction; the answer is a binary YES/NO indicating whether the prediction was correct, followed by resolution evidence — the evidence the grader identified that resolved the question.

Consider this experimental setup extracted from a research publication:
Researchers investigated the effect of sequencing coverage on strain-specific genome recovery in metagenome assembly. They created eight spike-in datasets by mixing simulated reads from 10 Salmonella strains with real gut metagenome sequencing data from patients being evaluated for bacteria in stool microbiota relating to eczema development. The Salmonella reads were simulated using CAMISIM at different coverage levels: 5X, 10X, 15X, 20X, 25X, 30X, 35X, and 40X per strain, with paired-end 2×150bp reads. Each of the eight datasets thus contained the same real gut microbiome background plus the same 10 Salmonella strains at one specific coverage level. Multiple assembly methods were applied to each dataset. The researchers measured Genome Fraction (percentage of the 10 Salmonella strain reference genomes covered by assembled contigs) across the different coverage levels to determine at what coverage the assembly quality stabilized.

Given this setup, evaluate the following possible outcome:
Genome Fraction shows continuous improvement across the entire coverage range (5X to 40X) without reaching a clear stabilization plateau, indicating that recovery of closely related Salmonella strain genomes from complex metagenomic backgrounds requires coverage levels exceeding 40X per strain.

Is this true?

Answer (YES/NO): NO